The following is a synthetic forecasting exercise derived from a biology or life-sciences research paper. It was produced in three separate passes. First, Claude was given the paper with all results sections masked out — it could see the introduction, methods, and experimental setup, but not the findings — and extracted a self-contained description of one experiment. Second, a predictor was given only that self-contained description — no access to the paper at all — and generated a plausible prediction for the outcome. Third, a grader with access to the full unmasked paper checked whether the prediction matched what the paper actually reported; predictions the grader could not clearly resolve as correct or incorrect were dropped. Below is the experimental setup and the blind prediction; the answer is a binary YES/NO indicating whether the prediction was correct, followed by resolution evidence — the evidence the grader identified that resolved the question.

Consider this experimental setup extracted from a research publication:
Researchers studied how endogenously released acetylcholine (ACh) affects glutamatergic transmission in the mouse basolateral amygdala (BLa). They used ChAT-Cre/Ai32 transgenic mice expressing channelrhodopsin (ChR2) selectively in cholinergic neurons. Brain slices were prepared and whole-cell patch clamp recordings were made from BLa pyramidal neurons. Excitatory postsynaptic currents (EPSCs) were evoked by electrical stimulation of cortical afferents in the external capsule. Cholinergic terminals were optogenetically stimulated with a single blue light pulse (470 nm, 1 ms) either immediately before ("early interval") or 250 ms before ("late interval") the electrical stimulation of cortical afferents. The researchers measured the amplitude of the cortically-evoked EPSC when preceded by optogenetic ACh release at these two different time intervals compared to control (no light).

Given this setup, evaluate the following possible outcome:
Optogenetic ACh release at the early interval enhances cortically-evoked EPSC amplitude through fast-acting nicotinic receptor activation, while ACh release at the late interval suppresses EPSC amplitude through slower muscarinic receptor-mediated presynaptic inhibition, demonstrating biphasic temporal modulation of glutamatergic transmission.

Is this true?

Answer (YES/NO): YES